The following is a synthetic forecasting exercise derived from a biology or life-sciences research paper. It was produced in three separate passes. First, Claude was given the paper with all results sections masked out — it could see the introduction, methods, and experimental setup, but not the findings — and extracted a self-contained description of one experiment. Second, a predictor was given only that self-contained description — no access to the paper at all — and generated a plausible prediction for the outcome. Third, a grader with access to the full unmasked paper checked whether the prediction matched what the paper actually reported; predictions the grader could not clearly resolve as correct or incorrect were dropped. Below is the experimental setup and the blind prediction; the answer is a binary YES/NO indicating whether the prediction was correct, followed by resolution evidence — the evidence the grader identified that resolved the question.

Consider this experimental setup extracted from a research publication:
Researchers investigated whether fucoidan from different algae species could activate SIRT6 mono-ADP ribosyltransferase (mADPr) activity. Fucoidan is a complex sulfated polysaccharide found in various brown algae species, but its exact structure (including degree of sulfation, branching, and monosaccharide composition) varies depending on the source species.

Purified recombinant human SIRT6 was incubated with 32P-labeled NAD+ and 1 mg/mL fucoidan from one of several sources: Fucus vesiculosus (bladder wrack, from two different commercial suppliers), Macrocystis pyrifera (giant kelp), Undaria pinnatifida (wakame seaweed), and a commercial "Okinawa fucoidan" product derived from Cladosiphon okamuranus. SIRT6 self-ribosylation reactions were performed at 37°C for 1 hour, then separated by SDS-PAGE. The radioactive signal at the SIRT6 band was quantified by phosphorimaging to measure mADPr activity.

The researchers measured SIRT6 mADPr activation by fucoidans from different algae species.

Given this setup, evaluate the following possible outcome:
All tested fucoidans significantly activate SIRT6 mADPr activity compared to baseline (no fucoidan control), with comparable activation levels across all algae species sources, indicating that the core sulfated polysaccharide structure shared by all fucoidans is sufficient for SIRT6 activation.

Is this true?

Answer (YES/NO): NO